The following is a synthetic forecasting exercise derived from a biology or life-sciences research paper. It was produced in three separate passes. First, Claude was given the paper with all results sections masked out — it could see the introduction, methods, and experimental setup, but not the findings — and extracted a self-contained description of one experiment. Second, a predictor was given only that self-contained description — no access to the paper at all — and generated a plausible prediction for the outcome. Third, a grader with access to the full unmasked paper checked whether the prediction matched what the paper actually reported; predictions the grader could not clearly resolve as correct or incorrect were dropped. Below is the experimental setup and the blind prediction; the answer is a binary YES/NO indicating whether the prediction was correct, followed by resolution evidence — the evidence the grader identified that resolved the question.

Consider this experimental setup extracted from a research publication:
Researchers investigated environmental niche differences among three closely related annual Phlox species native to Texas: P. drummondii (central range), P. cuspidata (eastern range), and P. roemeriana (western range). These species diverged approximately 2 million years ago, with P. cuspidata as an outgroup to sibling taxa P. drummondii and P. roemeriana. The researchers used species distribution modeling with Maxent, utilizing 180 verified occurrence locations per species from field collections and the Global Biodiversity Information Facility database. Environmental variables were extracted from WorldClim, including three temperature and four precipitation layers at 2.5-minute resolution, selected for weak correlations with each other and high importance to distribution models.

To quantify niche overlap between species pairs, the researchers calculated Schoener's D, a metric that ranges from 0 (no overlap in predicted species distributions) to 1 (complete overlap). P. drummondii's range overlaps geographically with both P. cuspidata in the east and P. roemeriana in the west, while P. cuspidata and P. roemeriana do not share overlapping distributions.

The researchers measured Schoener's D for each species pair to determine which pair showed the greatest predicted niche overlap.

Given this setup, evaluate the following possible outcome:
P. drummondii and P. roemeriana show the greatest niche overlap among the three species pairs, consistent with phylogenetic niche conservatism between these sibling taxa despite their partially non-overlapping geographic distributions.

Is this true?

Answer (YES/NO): NO